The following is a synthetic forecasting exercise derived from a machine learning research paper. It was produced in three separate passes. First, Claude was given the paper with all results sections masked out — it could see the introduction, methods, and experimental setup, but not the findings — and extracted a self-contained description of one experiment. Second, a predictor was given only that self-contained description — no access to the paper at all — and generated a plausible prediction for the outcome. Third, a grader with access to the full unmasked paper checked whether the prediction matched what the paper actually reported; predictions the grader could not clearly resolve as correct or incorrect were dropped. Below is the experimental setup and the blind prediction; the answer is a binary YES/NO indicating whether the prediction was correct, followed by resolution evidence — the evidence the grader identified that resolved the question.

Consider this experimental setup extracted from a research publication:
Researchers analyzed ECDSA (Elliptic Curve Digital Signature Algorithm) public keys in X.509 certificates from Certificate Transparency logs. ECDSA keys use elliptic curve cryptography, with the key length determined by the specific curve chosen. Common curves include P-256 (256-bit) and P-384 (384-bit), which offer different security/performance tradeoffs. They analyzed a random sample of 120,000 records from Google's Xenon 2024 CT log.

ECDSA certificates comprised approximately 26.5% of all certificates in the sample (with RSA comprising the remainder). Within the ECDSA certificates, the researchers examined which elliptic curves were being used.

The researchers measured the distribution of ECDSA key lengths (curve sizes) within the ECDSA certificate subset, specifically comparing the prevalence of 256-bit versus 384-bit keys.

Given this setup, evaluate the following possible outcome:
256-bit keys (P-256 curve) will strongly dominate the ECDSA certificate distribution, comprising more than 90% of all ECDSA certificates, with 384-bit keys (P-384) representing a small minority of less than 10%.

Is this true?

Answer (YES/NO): YES